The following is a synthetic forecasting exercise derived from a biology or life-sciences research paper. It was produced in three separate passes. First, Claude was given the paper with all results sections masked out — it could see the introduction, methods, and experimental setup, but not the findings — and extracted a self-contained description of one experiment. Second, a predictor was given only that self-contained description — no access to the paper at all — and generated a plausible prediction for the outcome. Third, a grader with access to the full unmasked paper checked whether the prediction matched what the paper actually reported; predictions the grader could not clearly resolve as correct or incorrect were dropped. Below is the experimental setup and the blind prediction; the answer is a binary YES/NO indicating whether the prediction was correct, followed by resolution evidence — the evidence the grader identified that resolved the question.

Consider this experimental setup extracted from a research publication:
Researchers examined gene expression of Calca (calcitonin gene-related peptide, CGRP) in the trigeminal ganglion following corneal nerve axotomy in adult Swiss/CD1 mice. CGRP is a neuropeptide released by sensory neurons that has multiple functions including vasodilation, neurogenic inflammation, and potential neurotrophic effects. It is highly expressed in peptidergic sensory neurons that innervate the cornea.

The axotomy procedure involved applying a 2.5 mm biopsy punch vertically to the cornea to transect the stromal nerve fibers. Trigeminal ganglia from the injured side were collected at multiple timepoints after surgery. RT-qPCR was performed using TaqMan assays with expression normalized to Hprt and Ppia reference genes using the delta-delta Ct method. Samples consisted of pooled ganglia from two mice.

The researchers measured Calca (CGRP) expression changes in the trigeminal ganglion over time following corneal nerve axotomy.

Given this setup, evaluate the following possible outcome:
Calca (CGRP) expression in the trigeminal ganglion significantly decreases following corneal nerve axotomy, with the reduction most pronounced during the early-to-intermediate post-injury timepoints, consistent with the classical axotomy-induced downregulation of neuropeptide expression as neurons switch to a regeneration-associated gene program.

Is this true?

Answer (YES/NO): NO